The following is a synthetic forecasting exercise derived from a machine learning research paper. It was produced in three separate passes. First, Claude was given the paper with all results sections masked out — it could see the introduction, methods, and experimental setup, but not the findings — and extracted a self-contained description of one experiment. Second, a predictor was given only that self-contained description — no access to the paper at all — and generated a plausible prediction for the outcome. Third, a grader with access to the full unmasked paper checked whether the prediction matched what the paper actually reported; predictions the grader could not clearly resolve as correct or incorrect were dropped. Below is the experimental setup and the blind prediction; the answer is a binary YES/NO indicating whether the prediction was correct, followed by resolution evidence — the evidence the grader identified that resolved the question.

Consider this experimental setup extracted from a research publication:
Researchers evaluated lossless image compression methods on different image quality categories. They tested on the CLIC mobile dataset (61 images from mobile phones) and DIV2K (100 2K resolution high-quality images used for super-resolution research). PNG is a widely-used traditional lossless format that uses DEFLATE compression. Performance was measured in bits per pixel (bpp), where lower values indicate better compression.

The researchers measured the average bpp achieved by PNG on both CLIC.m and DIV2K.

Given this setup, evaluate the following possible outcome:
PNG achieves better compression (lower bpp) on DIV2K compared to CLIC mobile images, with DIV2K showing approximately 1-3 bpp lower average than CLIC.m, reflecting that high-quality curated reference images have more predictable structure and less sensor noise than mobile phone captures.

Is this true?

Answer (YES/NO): NO